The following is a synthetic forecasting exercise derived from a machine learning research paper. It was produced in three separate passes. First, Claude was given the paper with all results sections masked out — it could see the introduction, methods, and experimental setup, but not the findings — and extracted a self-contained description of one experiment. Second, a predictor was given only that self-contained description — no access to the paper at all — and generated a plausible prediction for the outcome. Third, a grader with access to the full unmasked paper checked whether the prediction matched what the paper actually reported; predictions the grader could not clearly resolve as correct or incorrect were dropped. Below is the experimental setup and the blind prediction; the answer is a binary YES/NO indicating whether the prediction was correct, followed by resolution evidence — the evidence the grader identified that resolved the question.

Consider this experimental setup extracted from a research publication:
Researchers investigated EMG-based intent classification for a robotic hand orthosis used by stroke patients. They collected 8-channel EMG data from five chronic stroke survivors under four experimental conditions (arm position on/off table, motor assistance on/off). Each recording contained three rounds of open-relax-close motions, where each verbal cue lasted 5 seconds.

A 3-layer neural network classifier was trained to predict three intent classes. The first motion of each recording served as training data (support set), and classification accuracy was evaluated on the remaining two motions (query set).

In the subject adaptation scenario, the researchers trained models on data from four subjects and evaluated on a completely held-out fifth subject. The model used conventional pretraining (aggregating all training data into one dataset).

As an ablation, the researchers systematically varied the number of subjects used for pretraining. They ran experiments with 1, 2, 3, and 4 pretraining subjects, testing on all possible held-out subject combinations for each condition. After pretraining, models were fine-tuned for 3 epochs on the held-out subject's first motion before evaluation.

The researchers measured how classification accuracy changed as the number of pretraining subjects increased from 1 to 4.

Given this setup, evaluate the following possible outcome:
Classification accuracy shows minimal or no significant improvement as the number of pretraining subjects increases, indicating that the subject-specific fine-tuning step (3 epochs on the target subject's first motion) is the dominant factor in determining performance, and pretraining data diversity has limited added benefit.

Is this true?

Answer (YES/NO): NO